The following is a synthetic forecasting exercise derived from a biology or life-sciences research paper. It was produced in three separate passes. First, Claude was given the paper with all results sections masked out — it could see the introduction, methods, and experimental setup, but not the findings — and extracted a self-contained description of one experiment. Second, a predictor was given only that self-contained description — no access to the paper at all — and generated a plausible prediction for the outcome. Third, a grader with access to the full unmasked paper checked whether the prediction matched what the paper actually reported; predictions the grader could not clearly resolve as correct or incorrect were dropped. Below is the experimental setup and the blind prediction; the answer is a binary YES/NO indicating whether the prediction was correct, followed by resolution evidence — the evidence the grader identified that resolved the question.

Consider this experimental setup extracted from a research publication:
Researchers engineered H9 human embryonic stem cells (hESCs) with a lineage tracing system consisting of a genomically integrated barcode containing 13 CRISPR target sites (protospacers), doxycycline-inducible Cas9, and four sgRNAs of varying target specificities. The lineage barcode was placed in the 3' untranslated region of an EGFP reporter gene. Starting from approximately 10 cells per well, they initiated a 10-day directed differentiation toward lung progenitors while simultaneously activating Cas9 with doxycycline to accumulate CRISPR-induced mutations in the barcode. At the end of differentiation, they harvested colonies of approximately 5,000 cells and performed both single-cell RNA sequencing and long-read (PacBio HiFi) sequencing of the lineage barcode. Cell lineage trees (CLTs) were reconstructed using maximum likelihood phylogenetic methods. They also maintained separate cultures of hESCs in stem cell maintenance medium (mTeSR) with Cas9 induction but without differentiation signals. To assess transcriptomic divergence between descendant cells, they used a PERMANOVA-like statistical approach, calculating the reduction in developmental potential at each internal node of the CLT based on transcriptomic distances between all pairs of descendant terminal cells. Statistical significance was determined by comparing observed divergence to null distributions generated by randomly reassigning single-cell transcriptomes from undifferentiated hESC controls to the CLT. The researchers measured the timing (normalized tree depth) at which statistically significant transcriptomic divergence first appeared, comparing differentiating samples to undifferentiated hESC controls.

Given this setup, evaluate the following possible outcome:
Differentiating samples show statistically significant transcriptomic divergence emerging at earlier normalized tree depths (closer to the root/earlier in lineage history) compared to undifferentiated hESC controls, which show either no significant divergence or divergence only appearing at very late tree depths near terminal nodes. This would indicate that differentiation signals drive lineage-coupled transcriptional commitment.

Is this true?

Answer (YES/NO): YES